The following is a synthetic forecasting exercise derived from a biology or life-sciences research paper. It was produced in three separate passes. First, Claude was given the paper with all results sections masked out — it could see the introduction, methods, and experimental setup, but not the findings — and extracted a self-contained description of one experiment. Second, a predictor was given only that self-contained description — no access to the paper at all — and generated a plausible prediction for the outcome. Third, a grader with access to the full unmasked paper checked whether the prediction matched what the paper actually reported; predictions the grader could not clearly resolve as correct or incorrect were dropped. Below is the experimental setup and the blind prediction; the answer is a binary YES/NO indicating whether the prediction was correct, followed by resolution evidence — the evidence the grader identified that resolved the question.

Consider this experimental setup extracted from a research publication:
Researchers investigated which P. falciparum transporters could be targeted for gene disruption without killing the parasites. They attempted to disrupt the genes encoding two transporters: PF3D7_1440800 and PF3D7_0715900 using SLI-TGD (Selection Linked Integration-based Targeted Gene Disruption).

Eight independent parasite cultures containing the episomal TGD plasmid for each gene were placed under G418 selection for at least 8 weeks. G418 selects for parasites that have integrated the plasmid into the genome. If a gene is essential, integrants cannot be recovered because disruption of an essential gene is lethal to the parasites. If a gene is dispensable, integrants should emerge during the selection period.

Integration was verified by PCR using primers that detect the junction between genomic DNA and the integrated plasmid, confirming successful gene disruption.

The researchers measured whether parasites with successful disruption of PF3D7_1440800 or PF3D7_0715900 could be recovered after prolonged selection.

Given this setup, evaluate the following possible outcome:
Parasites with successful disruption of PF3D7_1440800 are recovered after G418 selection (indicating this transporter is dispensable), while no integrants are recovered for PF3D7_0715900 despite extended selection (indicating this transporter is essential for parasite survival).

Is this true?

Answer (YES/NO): NO